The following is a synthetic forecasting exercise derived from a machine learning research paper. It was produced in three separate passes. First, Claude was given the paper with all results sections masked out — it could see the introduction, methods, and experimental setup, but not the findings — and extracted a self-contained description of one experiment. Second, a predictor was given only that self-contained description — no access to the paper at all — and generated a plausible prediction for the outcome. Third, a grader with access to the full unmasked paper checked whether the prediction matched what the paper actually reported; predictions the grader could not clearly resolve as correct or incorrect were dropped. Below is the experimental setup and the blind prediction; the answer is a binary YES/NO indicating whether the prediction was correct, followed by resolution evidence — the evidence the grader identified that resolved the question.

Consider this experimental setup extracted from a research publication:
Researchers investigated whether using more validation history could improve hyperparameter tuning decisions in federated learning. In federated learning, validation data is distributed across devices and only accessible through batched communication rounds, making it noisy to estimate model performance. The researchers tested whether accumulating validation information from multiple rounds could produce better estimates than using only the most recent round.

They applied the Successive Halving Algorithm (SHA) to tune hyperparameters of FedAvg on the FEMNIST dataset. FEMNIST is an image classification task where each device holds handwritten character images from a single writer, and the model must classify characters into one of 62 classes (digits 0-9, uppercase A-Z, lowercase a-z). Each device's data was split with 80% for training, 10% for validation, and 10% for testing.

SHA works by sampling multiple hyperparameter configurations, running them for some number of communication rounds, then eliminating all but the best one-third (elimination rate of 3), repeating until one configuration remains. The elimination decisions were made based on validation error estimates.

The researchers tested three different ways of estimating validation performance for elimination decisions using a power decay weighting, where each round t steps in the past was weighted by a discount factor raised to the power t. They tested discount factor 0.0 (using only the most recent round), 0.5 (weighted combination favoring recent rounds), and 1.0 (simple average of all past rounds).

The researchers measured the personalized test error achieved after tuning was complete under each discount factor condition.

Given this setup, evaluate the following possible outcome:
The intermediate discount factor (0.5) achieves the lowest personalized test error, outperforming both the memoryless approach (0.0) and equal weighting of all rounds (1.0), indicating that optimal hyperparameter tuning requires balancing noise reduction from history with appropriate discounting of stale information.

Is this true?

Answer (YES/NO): NO